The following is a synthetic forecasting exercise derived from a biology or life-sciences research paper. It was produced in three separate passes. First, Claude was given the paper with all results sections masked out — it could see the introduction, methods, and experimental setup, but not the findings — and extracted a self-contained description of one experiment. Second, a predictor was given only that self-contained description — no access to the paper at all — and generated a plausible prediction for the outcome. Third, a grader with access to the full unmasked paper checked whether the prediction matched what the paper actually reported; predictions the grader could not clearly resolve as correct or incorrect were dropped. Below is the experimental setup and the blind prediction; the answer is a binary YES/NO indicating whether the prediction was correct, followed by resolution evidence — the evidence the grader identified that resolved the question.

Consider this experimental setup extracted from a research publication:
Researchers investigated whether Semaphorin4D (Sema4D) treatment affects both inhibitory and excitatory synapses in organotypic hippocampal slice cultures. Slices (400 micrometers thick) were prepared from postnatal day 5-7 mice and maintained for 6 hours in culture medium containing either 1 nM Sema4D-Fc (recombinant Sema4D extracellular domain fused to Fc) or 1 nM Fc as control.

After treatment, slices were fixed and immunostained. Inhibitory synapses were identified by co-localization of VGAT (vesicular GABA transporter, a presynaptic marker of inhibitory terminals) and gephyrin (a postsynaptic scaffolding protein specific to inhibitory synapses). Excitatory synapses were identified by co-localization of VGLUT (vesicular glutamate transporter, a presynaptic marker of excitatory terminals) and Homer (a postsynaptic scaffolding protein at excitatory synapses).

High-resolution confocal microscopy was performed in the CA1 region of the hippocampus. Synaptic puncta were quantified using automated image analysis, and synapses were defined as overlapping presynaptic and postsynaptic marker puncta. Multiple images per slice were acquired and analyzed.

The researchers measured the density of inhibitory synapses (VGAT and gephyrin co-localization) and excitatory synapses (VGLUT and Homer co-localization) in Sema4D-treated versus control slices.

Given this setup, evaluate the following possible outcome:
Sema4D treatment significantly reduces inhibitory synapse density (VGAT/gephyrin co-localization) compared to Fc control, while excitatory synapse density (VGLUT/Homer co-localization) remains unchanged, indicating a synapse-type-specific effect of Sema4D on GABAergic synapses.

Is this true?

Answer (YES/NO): NO